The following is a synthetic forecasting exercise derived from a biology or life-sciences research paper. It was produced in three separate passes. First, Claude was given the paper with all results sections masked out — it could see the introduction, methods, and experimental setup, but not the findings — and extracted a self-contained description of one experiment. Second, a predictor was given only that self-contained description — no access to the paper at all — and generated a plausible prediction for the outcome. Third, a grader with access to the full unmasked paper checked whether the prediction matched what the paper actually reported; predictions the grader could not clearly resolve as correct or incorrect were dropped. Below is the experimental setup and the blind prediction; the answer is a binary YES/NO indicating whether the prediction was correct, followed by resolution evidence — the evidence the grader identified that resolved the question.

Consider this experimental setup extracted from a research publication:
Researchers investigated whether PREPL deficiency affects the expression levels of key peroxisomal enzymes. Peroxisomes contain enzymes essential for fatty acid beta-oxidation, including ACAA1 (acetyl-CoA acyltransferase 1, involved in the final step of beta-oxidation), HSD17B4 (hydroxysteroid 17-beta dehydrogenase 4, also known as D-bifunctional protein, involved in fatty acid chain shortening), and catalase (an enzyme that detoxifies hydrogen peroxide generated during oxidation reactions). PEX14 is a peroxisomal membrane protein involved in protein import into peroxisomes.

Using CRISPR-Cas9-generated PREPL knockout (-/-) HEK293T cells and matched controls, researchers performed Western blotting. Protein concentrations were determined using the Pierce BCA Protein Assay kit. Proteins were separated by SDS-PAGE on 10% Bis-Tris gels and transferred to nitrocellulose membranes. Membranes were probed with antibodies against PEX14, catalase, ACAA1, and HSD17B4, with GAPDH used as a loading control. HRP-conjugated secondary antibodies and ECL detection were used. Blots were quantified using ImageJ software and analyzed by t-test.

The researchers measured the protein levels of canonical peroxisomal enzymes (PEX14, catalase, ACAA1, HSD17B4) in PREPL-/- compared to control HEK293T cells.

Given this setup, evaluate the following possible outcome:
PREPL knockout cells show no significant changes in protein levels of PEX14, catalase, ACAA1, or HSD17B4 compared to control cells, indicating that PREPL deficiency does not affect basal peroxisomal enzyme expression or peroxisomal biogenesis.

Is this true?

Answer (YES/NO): YES